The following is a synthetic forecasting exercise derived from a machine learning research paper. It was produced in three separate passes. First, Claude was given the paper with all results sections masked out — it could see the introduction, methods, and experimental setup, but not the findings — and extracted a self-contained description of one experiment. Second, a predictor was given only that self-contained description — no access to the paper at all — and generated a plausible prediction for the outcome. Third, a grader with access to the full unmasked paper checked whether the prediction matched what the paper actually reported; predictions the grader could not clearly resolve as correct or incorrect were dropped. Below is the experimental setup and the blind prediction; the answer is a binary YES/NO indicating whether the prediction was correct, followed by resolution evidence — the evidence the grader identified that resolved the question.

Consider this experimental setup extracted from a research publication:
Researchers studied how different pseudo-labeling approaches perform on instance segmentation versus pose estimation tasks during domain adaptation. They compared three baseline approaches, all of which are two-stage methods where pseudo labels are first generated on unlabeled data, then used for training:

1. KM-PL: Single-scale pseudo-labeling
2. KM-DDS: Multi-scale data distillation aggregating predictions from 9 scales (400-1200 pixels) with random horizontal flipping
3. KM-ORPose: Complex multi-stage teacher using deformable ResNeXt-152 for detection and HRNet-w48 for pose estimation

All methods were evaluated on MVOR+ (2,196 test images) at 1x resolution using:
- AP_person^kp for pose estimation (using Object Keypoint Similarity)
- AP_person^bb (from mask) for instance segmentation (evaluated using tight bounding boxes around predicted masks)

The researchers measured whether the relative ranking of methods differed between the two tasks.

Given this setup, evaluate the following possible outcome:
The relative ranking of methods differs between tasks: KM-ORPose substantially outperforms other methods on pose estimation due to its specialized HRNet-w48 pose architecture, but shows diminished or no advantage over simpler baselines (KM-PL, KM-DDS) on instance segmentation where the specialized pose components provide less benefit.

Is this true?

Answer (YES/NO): YES